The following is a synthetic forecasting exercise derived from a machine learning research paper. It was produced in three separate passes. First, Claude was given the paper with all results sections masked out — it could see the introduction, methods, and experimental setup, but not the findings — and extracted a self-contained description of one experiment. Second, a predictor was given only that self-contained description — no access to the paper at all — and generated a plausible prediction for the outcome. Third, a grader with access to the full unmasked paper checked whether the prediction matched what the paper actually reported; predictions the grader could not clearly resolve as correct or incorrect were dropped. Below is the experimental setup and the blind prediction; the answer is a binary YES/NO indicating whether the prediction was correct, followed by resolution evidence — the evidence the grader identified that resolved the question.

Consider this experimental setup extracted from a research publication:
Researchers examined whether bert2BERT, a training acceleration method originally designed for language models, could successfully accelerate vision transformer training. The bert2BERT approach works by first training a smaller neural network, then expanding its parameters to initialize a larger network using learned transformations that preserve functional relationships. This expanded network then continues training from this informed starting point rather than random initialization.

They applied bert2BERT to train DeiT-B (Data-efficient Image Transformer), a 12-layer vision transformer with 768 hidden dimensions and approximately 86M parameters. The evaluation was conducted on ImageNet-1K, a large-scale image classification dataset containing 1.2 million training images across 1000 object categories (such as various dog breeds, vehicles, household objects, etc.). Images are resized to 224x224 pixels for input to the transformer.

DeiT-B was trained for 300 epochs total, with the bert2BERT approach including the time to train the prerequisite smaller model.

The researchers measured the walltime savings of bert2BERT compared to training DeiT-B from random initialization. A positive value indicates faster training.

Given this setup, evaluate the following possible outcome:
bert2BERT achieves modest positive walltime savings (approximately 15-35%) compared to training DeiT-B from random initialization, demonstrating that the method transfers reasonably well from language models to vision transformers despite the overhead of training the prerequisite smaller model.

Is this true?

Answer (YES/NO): NO